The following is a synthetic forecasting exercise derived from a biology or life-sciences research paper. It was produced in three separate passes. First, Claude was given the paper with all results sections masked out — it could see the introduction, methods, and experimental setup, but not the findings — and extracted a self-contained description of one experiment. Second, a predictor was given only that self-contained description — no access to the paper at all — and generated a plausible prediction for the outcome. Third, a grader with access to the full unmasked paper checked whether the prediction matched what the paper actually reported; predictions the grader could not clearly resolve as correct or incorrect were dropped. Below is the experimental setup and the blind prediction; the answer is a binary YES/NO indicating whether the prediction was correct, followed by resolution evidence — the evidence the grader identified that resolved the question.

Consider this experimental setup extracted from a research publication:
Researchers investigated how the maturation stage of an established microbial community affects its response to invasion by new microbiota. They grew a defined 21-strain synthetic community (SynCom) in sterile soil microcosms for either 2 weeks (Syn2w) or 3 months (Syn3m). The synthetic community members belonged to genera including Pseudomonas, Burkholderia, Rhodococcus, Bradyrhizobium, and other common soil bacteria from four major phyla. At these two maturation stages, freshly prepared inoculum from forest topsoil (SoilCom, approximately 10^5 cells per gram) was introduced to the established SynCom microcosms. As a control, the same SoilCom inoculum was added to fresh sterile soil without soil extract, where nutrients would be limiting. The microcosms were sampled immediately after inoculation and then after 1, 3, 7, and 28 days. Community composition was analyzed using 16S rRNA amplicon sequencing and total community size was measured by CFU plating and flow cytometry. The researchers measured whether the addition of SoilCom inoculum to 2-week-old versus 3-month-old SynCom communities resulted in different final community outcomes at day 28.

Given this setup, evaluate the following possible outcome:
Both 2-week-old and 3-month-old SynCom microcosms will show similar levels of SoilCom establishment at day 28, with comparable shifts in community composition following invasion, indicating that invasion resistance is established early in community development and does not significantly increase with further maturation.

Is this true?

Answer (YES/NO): NO